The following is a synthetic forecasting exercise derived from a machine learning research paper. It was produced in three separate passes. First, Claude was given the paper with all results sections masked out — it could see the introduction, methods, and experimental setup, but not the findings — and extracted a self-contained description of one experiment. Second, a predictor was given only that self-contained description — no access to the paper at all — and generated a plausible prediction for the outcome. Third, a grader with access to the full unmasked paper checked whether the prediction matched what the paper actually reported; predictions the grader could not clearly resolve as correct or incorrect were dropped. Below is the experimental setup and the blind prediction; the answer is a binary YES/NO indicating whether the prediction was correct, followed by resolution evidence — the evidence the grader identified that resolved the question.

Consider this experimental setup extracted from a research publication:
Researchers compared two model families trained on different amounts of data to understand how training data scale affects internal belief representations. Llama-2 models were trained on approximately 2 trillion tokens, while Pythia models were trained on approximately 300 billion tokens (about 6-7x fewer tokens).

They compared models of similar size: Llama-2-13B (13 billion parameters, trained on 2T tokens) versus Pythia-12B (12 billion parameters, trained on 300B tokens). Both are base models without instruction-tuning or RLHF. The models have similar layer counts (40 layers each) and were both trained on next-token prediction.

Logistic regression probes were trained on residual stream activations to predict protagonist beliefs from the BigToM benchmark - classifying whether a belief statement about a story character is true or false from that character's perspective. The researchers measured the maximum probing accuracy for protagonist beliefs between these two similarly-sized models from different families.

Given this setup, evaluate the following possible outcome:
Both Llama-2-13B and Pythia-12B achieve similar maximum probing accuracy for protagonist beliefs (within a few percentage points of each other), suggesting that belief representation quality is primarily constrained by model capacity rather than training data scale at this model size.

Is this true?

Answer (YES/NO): NO